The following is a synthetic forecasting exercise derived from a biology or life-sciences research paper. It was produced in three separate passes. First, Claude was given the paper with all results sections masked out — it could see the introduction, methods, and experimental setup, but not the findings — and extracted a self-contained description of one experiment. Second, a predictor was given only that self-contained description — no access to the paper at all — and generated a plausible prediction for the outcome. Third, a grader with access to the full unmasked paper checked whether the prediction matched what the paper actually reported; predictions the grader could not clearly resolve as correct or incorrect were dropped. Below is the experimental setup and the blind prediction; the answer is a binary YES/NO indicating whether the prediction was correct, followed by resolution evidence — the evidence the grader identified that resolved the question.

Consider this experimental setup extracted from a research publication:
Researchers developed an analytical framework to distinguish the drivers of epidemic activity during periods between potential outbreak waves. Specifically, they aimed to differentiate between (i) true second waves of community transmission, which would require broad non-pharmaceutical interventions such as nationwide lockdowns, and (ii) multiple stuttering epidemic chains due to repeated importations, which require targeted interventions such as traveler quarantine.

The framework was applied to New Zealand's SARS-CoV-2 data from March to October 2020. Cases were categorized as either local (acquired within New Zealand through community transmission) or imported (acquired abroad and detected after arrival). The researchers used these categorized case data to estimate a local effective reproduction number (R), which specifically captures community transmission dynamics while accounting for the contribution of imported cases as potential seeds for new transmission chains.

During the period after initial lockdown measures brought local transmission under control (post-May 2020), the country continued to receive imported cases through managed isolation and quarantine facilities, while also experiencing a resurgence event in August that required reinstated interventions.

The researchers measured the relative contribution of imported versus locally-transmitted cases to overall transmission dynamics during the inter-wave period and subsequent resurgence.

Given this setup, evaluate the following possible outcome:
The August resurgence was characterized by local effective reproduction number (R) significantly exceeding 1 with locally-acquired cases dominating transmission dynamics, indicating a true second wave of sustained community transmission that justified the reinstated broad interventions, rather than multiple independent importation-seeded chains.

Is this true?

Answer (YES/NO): YES